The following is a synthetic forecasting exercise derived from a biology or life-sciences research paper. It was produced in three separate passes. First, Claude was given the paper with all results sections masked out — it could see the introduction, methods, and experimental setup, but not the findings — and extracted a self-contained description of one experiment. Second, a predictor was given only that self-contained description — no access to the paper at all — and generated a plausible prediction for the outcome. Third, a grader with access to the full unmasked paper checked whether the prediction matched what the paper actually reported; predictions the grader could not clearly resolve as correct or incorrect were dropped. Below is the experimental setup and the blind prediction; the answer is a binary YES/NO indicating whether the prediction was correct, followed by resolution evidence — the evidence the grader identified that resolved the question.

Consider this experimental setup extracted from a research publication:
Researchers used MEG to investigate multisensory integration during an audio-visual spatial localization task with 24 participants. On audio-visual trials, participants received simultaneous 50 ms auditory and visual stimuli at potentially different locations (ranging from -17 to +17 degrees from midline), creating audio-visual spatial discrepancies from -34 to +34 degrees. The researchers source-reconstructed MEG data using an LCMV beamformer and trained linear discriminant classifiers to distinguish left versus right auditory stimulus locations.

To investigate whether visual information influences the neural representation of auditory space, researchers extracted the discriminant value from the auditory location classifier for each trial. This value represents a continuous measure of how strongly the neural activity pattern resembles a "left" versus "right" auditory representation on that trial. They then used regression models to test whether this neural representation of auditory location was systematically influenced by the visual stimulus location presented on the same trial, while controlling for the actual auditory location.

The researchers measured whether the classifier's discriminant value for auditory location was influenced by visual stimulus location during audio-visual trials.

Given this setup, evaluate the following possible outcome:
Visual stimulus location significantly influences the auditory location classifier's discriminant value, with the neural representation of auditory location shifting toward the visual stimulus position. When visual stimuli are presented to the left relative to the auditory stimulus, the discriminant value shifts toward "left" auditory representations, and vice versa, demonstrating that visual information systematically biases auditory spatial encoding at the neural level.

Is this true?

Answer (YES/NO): YES